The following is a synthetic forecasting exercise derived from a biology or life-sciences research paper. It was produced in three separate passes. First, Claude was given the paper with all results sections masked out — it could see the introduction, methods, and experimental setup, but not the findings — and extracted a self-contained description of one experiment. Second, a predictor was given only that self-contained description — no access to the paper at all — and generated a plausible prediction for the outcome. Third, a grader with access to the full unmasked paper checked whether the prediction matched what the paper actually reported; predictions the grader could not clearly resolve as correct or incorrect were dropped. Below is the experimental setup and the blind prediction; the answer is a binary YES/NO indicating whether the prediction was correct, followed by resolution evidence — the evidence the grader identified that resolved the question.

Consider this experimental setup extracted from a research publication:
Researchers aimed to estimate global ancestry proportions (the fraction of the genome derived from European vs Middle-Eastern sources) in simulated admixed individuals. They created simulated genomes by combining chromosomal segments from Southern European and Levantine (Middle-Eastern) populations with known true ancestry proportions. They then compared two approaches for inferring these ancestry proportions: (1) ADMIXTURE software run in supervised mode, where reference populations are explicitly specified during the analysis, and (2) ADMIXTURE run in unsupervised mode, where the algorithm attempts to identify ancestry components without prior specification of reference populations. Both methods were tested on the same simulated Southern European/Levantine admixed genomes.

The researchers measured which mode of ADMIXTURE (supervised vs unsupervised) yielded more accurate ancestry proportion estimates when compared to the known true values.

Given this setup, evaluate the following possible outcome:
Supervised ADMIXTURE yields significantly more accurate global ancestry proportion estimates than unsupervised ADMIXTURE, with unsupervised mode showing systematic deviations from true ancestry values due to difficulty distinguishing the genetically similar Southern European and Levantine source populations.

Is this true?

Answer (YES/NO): NO